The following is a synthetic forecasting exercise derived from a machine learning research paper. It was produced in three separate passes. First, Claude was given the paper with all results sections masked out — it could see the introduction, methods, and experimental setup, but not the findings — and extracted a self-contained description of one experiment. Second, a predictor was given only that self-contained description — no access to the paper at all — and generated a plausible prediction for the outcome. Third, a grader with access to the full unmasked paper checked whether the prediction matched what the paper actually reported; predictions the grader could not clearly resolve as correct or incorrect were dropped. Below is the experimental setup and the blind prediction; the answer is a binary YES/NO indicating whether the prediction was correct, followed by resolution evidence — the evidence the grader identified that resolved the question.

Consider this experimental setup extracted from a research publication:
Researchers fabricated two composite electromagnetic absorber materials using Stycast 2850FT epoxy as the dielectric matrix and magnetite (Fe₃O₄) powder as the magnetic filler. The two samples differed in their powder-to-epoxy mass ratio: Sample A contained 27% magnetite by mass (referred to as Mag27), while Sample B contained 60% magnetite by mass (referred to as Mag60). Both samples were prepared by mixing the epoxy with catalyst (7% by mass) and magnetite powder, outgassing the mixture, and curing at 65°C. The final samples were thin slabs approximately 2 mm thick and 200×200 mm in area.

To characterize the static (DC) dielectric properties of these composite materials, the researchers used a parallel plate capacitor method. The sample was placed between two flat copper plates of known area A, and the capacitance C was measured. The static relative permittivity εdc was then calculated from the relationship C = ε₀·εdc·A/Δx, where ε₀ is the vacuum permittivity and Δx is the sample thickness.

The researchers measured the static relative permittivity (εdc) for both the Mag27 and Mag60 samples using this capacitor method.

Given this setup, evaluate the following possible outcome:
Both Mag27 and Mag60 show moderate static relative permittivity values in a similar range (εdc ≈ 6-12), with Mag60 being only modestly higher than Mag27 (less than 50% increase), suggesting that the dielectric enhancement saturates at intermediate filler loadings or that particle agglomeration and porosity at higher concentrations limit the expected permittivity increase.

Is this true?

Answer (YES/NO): NO